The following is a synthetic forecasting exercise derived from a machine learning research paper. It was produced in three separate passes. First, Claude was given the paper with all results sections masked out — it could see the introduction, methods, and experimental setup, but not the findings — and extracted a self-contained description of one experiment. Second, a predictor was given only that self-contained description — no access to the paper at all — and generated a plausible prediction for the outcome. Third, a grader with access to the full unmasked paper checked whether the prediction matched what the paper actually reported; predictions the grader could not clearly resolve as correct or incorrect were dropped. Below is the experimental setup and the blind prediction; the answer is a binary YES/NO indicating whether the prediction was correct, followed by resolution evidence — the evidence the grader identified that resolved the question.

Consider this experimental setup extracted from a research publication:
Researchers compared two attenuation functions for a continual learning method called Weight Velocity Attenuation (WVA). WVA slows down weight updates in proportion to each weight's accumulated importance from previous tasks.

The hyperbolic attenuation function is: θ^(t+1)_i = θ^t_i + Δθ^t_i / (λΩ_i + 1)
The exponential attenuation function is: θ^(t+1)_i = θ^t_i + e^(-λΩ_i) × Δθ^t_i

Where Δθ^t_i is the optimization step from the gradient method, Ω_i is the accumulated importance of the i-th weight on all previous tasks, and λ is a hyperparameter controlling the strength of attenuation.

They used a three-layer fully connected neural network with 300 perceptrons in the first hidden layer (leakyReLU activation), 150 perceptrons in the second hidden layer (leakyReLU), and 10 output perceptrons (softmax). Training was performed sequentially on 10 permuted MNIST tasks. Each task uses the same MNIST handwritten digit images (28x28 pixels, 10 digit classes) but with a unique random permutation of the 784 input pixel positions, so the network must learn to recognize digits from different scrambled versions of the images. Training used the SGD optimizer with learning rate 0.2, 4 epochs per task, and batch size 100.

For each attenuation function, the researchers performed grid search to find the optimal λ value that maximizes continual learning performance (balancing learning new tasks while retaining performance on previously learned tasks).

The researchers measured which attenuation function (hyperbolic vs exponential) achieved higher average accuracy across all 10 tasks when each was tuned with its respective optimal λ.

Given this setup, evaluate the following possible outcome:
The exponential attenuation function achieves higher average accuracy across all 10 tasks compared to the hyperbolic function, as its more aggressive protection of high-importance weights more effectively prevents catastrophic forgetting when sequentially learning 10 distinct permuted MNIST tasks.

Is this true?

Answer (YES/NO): YES